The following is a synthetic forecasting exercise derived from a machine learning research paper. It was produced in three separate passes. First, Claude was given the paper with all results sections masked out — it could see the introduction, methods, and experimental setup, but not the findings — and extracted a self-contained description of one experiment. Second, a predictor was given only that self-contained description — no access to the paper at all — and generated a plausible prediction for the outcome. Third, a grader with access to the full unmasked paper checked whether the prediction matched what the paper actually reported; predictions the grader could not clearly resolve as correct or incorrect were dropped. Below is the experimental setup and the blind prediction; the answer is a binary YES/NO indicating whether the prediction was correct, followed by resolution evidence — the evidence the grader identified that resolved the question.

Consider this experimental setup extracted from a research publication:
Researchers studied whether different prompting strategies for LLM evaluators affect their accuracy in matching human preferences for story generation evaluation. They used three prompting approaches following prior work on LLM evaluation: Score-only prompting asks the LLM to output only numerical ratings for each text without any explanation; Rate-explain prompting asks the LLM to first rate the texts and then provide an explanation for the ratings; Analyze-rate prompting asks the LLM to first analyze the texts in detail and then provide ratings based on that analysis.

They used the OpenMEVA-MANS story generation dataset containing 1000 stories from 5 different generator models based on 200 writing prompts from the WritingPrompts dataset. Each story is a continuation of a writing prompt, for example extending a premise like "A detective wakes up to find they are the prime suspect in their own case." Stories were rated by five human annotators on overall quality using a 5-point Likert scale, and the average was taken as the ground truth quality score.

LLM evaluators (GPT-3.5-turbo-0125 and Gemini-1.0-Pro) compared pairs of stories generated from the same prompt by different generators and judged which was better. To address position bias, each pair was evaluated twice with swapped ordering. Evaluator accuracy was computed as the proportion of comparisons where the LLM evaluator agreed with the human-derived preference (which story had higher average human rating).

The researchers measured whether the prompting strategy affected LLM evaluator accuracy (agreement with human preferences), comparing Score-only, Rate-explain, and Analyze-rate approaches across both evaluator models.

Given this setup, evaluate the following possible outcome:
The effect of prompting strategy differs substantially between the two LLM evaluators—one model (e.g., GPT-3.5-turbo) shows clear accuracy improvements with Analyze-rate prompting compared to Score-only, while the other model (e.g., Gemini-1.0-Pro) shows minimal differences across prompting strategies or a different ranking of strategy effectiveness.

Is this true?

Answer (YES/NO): NO